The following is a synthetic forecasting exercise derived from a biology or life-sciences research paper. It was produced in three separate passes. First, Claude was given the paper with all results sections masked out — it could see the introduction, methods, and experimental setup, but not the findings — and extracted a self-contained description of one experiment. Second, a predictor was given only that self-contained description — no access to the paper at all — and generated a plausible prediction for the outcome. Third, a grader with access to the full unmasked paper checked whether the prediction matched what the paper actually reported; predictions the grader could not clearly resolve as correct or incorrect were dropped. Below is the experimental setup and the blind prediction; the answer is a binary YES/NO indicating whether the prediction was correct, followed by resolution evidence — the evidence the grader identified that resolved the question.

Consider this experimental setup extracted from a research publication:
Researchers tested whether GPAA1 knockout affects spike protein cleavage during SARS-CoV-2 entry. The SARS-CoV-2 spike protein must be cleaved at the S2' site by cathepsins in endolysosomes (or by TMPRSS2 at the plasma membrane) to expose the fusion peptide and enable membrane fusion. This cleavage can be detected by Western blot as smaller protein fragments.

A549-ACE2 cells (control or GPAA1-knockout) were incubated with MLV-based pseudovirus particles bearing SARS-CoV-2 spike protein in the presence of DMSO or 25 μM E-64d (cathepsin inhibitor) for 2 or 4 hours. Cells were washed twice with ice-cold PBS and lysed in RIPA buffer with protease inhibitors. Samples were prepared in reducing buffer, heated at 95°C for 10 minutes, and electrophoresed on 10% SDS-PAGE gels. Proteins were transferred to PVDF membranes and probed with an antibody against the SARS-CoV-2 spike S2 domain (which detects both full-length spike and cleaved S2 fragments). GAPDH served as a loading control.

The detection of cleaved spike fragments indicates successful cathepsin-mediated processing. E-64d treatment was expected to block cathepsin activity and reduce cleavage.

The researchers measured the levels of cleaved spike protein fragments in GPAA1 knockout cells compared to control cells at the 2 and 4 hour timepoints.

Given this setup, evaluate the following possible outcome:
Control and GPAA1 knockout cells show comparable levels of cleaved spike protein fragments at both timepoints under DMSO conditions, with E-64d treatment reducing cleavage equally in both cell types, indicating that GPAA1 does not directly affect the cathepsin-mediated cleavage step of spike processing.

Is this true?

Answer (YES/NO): YES